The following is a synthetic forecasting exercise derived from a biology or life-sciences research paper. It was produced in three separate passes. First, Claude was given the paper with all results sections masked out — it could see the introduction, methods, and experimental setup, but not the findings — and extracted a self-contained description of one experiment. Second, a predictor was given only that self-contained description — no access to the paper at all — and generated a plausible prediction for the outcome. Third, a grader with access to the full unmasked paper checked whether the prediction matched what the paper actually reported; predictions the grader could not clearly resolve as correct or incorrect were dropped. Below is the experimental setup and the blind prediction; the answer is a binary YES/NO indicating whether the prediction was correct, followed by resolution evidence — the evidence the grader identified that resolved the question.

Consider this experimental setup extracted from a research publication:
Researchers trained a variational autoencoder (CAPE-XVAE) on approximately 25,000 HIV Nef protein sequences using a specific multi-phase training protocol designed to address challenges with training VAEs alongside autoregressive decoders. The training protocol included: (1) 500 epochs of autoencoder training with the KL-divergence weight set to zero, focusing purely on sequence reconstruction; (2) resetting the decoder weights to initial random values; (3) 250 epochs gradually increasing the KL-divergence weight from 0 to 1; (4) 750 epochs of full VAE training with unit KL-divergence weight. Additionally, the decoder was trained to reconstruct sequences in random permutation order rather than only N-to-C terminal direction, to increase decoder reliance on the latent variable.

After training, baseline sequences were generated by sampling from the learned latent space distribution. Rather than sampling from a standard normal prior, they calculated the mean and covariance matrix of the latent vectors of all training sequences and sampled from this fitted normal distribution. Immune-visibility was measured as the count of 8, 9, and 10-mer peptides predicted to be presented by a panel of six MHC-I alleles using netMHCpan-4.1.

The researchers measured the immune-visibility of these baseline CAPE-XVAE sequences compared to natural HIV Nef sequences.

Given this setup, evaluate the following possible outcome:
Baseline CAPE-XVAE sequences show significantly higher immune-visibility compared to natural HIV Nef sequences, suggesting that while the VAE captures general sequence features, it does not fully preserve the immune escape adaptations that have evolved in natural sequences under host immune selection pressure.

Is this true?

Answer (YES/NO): NO